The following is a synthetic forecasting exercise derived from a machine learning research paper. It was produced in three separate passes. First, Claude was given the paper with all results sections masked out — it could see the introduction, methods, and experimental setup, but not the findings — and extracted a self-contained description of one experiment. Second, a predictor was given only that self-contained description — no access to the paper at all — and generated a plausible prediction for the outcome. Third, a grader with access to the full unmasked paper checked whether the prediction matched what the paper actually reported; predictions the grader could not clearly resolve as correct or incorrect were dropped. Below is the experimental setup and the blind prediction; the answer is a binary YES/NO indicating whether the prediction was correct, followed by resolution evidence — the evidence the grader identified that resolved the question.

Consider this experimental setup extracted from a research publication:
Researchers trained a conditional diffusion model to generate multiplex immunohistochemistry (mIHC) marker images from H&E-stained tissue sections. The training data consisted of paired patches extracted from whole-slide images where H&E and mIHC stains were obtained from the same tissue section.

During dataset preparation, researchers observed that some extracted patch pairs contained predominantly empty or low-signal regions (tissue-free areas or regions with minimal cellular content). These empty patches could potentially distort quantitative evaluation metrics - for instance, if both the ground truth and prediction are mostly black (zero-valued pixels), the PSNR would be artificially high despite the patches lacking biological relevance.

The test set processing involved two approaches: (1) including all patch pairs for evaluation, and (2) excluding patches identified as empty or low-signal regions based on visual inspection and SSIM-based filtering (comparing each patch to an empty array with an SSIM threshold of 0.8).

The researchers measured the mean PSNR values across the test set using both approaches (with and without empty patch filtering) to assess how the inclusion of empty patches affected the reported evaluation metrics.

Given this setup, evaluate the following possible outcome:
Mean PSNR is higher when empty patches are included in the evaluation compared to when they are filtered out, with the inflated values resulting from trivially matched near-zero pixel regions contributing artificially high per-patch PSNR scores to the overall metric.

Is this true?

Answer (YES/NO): YES